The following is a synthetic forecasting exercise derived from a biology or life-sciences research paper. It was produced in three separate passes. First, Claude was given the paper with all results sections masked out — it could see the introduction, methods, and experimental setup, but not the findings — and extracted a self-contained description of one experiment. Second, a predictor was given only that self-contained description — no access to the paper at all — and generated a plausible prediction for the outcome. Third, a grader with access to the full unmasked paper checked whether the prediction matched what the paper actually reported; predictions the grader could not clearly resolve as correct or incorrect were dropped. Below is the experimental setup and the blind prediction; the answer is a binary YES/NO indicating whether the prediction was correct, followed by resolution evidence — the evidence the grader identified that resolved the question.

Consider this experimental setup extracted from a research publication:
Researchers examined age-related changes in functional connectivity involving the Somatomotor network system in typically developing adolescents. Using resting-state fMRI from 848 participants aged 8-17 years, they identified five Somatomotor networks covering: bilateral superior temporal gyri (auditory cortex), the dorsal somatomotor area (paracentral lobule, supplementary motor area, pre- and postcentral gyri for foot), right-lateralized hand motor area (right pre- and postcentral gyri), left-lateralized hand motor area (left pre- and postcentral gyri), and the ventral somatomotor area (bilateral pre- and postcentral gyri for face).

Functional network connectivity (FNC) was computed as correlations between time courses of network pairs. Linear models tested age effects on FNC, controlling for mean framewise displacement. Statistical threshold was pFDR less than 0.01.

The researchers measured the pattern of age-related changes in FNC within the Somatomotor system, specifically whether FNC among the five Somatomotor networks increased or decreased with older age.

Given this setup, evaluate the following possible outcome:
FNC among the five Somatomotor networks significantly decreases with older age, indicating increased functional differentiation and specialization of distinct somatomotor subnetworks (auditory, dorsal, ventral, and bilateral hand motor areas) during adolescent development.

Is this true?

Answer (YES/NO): NO